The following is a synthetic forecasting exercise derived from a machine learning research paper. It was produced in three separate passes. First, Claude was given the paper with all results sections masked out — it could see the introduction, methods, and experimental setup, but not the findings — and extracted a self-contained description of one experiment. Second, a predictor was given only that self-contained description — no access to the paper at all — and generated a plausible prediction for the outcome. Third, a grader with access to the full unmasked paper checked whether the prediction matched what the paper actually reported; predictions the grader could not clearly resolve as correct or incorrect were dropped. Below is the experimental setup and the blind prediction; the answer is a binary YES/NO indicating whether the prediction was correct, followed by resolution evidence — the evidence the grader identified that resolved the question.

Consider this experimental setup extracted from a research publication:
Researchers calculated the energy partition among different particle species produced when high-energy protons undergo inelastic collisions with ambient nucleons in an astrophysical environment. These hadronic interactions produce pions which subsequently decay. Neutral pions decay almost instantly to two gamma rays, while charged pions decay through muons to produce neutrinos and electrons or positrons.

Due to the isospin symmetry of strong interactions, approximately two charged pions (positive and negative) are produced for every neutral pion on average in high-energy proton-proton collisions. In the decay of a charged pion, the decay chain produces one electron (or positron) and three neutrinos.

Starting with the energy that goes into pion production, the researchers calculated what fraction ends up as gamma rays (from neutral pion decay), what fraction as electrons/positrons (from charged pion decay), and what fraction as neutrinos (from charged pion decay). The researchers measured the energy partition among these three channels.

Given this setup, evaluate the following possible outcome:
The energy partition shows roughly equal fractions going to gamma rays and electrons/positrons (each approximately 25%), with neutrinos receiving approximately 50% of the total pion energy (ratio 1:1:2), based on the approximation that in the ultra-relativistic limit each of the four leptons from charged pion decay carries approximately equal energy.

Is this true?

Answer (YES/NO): NO